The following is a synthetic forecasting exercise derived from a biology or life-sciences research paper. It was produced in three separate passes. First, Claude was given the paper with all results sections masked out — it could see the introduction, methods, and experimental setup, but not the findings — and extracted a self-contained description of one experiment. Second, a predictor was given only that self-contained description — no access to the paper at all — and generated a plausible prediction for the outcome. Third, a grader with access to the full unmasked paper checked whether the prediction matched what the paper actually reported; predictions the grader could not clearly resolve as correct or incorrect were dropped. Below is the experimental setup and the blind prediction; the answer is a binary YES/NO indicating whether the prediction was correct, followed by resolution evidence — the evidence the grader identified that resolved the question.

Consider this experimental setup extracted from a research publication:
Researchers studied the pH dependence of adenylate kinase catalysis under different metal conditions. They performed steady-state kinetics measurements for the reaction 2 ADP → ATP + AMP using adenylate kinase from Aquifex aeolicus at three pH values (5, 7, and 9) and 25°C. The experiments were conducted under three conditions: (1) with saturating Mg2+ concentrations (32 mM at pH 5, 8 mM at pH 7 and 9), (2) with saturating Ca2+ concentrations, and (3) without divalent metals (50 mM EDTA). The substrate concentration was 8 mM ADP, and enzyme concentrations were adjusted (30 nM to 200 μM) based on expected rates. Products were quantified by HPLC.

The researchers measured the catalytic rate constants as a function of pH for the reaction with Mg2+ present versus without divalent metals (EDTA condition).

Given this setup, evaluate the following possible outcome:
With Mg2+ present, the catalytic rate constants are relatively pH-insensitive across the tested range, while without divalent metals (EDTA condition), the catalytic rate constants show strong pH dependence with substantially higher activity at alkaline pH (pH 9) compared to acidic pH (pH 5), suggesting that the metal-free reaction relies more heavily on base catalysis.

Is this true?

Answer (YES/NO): NO